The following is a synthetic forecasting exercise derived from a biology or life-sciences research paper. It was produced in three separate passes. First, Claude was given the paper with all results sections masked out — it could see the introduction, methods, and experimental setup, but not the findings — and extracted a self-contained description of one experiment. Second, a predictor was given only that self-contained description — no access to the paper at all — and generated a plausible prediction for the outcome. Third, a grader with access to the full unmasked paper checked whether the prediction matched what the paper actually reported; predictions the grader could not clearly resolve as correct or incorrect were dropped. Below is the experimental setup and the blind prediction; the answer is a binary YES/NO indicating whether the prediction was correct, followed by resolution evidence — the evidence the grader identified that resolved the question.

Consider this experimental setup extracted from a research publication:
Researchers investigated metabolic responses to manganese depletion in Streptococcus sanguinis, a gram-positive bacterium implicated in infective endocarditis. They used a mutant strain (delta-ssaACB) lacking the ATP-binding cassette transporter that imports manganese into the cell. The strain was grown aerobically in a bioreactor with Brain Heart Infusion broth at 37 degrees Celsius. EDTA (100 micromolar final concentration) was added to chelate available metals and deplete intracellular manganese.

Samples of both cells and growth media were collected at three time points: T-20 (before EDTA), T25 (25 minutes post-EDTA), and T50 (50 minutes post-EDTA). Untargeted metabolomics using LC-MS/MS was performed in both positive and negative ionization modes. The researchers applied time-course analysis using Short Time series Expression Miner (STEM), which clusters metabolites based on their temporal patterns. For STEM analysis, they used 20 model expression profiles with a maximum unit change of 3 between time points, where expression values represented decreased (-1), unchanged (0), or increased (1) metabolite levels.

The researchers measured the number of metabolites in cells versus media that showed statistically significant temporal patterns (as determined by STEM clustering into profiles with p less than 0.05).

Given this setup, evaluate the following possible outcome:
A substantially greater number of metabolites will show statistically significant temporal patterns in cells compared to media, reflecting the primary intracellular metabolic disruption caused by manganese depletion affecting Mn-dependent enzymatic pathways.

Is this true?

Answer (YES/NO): NO